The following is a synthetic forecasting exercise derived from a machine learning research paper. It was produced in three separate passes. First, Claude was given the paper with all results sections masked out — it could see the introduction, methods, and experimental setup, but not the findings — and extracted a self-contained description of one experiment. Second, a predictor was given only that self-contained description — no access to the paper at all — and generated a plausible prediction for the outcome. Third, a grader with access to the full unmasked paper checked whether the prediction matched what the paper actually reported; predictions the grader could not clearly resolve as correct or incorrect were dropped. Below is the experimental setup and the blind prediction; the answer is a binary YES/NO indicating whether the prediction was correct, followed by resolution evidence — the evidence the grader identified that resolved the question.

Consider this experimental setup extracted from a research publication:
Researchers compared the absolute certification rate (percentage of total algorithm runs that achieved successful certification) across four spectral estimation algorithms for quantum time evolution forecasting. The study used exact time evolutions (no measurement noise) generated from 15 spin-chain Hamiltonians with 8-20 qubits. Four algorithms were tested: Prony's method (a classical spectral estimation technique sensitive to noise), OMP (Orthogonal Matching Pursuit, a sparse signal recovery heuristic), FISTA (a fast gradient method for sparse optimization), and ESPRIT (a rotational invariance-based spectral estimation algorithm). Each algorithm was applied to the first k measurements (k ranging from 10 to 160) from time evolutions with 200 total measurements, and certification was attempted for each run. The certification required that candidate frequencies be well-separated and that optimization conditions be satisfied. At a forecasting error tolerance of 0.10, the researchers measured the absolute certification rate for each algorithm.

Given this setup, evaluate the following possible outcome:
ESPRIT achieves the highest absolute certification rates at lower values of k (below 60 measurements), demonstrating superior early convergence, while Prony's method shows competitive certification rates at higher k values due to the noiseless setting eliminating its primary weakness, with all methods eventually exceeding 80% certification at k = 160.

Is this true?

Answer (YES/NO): NO